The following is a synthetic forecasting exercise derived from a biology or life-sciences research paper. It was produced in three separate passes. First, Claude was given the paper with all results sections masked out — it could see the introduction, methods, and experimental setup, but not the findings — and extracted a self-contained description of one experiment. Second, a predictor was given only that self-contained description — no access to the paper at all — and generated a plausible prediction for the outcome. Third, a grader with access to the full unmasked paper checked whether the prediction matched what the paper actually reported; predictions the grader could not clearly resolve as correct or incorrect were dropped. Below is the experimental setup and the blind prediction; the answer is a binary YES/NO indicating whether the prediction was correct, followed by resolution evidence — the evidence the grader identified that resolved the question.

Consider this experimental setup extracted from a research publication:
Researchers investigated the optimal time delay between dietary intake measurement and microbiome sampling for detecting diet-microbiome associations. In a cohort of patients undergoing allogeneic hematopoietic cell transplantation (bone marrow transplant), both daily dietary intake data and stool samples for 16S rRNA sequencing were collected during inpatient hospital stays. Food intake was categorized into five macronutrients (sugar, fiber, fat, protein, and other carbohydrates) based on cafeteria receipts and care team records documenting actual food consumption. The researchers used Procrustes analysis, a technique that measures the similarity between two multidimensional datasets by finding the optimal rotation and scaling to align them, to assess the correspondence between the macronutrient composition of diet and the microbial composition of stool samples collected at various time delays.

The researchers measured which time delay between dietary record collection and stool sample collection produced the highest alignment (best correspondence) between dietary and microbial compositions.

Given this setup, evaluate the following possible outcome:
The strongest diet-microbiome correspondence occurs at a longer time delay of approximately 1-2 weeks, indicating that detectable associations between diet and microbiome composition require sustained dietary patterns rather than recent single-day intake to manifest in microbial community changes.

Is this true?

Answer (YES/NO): NO